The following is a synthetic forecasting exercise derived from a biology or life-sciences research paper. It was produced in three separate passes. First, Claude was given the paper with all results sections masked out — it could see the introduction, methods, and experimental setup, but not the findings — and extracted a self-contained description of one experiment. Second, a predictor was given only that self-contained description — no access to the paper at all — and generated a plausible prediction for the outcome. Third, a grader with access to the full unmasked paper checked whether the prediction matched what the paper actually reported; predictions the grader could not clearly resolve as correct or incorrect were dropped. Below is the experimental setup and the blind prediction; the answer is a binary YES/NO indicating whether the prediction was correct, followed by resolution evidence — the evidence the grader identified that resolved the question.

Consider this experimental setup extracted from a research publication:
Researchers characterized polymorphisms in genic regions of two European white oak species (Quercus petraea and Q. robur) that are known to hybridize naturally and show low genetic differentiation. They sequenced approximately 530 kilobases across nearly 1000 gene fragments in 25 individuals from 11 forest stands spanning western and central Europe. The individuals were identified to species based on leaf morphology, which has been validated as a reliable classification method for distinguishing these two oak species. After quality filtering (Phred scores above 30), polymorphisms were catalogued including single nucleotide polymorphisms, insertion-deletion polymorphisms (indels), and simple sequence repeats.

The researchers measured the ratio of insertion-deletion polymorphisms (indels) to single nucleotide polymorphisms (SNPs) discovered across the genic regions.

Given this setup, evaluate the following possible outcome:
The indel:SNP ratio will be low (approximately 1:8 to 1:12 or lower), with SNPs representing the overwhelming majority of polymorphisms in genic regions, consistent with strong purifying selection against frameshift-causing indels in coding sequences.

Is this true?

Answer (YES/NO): NO